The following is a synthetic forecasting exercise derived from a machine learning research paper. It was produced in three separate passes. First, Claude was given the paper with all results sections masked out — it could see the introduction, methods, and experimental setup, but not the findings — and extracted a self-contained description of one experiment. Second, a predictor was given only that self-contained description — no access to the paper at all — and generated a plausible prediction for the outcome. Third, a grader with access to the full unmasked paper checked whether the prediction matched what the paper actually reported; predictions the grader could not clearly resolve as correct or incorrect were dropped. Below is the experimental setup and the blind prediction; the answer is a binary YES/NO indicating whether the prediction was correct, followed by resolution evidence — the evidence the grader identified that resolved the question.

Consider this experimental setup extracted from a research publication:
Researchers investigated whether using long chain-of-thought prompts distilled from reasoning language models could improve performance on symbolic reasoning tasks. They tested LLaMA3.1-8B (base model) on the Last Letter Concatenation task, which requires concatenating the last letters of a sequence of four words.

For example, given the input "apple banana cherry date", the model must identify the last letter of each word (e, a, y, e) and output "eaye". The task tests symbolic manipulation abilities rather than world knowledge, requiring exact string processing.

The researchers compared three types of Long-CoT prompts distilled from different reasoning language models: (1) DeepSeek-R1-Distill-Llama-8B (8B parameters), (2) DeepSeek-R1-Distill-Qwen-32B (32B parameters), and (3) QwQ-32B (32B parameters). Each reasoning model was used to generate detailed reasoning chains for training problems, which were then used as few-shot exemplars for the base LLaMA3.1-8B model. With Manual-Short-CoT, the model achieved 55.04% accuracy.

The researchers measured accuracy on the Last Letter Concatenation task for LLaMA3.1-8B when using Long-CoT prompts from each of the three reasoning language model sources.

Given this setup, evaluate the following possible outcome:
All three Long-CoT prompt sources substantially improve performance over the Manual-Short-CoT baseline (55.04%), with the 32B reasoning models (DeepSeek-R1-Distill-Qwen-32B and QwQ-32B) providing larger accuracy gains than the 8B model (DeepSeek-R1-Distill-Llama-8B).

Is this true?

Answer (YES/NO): NO